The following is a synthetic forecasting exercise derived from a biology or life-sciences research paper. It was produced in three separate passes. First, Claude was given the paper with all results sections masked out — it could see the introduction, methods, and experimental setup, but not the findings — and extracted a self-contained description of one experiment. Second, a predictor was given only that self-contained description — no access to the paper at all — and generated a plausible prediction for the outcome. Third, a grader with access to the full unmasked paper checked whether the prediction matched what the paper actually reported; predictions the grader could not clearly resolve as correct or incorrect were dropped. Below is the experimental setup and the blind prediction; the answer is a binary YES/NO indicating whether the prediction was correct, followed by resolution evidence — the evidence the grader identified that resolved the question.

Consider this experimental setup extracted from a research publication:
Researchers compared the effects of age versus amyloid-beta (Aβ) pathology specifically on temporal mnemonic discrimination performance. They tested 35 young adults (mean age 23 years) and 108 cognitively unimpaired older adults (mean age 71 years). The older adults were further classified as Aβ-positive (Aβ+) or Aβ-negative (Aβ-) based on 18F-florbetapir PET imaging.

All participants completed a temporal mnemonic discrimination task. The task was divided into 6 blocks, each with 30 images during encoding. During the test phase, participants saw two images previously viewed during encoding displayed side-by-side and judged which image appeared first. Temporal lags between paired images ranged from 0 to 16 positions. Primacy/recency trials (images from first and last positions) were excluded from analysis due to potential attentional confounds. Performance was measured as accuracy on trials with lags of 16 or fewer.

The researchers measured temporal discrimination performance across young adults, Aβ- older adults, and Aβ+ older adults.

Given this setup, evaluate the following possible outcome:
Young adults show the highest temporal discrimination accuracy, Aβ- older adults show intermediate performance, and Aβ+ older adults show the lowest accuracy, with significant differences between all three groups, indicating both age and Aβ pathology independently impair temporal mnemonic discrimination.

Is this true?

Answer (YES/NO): NO